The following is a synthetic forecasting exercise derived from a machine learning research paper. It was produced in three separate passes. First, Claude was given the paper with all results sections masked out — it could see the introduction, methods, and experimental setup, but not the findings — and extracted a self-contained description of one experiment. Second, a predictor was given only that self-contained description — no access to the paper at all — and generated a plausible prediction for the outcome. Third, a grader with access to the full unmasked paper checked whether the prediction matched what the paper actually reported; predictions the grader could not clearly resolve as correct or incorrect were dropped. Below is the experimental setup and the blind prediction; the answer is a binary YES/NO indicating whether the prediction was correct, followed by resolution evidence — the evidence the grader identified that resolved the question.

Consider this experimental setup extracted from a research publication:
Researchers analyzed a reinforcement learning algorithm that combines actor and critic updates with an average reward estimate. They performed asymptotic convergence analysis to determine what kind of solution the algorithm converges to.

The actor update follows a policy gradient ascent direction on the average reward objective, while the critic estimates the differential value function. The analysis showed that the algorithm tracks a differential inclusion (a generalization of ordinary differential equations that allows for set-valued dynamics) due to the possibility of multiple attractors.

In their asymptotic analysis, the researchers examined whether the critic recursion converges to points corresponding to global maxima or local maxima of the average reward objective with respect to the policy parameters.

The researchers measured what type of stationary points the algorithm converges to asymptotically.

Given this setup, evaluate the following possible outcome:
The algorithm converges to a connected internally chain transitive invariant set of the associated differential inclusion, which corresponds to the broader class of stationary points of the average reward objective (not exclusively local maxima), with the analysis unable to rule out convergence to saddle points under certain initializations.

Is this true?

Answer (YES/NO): NO